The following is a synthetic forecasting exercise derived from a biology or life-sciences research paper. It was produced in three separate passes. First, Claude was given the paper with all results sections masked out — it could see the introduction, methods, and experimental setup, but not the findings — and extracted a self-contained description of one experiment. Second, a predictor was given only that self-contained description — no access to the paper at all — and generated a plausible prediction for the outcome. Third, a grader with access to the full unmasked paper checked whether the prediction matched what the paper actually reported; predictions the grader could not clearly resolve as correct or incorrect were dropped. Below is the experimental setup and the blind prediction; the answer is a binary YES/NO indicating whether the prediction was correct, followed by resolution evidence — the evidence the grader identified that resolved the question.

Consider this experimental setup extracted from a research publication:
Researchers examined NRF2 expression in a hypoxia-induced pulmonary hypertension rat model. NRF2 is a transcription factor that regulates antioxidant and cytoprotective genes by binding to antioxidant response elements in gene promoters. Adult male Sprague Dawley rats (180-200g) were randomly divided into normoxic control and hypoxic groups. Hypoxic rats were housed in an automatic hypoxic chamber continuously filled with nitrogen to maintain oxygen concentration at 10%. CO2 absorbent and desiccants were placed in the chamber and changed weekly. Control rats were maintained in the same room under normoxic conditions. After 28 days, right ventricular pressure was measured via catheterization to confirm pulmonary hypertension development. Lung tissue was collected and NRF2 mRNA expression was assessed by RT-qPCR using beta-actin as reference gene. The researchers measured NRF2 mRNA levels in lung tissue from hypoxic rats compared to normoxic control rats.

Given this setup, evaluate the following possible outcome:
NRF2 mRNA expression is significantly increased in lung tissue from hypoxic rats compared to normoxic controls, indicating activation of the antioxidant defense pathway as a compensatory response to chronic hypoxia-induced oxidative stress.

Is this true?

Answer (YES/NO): NO